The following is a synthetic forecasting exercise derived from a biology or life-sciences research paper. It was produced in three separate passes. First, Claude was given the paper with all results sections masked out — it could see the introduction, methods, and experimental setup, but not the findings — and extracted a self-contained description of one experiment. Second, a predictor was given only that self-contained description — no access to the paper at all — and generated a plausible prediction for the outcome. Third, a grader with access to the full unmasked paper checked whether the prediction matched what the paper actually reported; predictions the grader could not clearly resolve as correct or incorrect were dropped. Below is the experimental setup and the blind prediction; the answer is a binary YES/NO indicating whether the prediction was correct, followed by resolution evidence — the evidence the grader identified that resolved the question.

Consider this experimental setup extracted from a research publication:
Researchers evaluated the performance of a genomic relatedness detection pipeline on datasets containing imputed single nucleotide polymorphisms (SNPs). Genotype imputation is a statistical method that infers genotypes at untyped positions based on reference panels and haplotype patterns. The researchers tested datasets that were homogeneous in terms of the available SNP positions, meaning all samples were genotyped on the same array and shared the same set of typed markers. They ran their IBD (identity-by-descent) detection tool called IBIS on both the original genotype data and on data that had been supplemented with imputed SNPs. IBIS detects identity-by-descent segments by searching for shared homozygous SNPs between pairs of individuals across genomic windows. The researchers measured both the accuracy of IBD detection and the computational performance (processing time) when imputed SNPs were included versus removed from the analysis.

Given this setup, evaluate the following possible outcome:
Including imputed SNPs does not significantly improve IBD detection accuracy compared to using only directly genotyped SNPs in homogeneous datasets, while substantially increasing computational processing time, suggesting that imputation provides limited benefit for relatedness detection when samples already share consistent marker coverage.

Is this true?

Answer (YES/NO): YES